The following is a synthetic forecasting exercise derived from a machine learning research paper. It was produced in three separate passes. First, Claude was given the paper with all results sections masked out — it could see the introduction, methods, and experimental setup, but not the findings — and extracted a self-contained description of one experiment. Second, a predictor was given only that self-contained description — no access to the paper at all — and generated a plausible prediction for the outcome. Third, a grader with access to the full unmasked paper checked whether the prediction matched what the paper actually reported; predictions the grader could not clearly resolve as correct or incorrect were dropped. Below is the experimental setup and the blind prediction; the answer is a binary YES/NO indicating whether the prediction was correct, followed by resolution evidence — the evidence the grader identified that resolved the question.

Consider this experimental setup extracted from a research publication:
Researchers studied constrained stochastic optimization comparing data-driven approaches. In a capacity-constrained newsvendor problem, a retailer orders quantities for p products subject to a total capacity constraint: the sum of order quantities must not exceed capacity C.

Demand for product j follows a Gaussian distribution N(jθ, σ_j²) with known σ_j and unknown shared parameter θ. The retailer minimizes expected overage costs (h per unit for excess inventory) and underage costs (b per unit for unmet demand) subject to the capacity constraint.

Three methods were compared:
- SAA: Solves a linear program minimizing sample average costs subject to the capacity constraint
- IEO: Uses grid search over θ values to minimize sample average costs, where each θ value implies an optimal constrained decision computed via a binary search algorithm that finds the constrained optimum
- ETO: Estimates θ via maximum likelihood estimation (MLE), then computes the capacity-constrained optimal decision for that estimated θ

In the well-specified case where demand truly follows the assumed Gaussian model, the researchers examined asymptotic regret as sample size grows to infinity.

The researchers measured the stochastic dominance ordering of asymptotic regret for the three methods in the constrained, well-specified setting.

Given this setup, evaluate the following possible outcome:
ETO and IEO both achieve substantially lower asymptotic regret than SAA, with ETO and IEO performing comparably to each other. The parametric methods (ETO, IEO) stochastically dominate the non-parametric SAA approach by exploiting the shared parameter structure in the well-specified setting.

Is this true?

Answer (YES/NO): NO